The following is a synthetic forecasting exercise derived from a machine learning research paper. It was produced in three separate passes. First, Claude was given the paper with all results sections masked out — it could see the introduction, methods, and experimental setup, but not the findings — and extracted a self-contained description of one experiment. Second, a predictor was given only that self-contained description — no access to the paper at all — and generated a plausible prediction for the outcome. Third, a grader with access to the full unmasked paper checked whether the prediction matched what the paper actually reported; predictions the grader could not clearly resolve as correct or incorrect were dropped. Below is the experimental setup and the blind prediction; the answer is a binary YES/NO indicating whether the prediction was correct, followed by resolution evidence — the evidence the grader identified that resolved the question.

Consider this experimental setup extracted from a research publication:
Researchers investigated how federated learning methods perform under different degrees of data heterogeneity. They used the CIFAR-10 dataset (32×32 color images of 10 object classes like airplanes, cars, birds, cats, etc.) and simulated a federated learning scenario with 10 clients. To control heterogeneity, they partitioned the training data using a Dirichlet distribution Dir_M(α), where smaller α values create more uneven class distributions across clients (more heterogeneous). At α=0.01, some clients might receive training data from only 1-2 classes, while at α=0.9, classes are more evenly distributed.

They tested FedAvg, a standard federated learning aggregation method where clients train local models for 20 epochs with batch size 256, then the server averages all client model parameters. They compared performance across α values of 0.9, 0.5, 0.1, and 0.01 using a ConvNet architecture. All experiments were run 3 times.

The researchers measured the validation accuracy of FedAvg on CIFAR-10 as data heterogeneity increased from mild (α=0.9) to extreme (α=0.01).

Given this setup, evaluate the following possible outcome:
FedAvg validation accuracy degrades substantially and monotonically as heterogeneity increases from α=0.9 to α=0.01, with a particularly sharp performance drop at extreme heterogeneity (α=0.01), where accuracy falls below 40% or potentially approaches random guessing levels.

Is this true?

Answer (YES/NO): YES